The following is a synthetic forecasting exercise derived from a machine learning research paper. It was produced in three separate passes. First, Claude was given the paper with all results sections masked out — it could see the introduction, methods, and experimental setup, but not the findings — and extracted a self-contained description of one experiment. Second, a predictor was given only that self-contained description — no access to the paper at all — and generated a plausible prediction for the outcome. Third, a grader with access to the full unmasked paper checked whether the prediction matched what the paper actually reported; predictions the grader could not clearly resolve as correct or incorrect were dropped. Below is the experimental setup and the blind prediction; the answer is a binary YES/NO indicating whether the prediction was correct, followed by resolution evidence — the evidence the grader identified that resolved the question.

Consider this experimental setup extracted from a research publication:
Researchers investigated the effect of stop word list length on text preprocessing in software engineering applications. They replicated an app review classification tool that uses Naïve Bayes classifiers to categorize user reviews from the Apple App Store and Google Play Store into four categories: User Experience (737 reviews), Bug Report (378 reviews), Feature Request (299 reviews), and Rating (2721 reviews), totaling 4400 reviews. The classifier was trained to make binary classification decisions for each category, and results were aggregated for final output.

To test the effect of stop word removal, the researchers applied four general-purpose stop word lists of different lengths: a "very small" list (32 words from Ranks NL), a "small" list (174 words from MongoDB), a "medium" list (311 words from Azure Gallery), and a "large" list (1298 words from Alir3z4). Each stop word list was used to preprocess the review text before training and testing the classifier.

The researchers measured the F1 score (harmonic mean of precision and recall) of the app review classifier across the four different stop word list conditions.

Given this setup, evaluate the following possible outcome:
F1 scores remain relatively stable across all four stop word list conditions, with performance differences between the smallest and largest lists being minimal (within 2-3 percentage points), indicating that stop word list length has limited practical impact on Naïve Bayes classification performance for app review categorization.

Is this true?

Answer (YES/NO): NO